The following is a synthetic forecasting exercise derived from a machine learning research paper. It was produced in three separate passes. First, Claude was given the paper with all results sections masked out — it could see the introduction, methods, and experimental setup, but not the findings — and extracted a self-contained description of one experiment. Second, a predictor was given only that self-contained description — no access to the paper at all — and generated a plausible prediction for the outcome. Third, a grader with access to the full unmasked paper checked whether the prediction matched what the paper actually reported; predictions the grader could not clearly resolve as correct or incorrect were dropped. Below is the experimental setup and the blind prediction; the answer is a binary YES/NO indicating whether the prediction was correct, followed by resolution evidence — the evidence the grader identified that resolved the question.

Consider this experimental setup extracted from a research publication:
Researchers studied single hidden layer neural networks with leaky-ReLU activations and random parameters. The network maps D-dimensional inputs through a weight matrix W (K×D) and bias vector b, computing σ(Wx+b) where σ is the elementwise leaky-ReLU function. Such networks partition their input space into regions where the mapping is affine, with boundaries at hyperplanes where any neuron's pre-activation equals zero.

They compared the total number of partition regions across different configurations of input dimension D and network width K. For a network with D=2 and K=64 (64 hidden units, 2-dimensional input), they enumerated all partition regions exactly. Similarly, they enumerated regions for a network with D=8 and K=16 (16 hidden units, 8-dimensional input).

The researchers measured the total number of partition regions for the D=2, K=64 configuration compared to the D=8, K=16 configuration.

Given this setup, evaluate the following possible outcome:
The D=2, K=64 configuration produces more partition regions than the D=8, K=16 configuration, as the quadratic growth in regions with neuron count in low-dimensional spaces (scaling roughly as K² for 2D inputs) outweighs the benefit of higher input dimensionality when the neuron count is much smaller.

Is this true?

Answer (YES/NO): YES